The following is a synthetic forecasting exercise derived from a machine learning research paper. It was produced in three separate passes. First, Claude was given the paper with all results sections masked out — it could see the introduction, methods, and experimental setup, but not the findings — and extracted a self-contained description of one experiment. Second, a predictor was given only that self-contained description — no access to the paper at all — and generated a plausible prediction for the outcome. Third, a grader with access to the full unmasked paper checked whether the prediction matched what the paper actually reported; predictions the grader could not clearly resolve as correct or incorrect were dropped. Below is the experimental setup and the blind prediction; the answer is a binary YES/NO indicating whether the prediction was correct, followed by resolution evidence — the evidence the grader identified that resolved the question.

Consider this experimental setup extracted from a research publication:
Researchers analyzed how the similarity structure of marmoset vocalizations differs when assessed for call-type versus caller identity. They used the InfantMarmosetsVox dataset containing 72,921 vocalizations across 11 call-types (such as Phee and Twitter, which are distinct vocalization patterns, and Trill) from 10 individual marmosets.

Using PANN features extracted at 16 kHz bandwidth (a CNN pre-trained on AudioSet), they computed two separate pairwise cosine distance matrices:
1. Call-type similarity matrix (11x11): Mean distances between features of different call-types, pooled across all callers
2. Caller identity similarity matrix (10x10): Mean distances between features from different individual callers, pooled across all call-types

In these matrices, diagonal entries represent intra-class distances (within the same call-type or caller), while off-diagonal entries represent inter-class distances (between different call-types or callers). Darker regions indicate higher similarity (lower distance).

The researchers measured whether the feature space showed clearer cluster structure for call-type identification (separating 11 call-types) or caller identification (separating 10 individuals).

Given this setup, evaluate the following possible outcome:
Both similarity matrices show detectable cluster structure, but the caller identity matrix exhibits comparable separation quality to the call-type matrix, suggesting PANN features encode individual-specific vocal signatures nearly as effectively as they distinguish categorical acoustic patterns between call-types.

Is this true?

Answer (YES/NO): NO